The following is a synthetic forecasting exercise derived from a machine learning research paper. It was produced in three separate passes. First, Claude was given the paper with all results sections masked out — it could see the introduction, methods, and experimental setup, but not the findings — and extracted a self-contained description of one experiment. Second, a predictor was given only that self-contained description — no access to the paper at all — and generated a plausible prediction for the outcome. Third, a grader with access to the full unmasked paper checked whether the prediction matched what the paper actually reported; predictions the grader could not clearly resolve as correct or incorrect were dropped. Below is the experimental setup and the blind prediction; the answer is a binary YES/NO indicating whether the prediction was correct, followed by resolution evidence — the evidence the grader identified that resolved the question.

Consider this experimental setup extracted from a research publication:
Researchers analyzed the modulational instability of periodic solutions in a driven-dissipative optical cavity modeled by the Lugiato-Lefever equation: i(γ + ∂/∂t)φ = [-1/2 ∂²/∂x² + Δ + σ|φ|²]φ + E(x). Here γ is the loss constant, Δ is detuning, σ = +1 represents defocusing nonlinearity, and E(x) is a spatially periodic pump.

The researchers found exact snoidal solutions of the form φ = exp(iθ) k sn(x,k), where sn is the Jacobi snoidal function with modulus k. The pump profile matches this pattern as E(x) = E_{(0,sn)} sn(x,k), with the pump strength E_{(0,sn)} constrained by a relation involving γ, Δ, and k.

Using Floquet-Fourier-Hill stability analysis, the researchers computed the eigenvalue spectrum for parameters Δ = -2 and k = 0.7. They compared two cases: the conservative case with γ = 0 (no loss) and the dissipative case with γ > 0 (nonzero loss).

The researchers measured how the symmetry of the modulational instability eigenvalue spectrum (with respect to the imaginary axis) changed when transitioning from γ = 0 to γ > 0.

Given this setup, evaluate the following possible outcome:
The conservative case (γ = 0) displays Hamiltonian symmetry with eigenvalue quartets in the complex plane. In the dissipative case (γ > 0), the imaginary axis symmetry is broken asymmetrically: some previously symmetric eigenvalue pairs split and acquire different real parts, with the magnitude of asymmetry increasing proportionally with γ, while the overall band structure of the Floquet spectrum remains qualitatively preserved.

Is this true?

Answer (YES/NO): NO